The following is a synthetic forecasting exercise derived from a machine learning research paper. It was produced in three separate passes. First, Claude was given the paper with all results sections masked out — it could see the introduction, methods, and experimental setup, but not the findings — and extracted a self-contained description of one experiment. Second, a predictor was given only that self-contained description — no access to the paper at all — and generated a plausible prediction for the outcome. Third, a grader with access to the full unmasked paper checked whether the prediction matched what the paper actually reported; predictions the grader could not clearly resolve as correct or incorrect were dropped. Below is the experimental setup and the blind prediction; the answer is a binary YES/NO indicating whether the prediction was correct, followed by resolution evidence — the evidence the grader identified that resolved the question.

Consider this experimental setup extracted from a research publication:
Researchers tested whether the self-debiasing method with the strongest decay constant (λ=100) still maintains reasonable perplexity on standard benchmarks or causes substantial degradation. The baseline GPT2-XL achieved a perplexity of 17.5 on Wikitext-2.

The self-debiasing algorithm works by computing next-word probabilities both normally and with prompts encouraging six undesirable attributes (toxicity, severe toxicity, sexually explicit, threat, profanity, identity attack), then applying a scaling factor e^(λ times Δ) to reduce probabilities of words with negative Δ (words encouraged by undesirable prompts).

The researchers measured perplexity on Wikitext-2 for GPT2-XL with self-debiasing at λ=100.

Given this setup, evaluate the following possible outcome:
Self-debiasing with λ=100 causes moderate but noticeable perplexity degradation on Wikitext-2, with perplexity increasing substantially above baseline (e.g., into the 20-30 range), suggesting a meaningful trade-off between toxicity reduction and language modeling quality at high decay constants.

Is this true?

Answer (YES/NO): YES